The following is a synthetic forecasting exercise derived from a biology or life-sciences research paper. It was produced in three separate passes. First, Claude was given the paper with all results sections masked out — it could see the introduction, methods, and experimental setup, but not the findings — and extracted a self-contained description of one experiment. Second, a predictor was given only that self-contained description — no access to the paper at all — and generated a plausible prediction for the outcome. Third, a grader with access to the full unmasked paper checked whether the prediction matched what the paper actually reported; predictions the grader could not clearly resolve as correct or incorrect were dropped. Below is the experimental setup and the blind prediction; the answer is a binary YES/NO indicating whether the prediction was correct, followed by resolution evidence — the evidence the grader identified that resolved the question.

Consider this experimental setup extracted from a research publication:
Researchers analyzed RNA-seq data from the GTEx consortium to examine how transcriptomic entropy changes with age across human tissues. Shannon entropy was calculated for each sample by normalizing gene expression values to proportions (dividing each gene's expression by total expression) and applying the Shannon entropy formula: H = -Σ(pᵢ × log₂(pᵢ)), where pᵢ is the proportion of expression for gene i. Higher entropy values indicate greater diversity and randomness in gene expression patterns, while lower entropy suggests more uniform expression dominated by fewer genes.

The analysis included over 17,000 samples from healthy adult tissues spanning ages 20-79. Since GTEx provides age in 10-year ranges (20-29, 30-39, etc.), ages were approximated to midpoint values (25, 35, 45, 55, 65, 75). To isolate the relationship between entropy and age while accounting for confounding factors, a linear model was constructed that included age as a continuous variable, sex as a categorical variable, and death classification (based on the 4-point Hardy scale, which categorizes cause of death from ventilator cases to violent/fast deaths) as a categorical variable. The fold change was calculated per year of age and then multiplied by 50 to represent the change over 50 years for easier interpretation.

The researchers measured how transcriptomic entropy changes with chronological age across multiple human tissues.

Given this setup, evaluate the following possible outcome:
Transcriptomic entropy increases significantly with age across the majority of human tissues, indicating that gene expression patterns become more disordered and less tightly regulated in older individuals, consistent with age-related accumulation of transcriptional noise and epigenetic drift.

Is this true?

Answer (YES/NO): NO